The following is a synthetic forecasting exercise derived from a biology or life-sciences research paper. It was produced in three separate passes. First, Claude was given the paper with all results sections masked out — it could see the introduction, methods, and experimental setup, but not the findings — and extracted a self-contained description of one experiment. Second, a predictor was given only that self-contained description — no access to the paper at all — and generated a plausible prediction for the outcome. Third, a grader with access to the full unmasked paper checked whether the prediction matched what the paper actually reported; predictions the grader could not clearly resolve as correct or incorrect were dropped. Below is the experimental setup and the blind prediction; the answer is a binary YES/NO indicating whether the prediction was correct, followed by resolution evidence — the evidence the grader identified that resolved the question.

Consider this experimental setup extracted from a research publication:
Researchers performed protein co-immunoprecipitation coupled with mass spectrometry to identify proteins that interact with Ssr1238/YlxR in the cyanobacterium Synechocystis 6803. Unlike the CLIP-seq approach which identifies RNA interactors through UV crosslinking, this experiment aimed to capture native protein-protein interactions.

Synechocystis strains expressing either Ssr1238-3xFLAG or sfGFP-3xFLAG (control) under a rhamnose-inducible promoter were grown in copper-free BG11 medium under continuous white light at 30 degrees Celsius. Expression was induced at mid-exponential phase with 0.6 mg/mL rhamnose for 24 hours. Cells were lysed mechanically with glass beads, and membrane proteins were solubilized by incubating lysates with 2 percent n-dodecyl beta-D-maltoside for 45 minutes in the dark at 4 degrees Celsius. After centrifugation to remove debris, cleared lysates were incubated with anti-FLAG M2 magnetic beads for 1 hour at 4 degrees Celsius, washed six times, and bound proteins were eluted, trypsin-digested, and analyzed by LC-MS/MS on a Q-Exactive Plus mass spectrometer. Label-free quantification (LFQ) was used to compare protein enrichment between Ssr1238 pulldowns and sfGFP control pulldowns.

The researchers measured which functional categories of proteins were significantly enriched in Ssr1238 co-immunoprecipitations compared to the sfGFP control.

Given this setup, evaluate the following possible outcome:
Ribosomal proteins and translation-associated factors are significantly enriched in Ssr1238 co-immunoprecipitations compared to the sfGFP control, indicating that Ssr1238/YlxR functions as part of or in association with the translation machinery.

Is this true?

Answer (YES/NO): YES